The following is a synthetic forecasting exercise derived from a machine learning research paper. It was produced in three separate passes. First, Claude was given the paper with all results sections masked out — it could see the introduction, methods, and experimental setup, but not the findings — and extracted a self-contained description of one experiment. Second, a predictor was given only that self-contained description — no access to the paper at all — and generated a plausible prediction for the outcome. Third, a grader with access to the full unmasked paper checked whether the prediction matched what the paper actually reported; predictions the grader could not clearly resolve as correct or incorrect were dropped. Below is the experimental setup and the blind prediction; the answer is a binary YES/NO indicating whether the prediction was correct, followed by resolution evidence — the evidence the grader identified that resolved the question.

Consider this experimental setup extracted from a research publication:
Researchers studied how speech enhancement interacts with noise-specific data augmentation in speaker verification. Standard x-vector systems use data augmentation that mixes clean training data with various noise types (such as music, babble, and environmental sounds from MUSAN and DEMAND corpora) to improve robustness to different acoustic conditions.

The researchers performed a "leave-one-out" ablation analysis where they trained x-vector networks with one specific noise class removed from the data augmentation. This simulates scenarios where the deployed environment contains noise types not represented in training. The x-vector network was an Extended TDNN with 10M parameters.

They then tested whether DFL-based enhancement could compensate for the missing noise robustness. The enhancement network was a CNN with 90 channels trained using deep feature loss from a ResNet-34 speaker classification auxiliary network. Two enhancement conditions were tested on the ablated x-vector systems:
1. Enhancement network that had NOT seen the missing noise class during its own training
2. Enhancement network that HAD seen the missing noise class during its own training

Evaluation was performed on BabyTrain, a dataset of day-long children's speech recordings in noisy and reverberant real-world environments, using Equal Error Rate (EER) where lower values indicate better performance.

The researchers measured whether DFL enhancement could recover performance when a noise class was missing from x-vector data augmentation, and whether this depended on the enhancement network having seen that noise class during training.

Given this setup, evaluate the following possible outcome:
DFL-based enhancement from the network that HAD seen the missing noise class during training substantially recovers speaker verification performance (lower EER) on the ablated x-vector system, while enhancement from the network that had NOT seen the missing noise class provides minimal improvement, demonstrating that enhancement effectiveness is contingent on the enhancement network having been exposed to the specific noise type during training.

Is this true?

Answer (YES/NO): NO